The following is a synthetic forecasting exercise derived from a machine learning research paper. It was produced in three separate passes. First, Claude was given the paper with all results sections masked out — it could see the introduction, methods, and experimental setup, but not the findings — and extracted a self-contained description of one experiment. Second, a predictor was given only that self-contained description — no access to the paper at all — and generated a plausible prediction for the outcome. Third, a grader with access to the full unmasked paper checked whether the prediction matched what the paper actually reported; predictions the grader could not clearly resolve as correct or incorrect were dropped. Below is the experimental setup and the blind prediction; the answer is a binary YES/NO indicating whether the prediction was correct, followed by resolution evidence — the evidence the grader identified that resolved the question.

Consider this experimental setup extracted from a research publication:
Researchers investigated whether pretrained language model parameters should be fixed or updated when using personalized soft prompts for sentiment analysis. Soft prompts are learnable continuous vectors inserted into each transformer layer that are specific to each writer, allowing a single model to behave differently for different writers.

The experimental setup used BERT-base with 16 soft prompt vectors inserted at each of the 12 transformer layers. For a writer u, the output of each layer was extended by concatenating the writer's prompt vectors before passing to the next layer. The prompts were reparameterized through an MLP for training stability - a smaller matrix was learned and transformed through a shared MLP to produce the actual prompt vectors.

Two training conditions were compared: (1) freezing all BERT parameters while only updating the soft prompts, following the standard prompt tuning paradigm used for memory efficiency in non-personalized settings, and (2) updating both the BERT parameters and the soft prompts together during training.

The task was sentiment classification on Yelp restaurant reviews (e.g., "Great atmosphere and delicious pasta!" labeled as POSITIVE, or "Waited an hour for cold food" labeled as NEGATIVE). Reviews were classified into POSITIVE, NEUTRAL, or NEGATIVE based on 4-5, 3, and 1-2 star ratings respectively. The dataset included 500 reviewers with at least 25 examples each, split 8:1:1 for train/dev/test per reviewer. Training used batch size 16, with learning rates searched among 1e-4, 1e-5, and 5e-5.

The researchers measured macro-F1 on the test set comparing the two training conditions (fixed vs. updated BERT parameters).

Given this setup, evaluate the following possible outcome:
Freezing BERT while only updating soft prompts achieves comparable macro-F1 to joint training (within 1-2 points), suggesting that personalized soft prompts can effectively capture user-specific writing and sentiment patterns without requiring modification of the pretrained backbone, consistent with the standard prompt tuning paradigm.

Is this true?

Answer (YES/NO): NO